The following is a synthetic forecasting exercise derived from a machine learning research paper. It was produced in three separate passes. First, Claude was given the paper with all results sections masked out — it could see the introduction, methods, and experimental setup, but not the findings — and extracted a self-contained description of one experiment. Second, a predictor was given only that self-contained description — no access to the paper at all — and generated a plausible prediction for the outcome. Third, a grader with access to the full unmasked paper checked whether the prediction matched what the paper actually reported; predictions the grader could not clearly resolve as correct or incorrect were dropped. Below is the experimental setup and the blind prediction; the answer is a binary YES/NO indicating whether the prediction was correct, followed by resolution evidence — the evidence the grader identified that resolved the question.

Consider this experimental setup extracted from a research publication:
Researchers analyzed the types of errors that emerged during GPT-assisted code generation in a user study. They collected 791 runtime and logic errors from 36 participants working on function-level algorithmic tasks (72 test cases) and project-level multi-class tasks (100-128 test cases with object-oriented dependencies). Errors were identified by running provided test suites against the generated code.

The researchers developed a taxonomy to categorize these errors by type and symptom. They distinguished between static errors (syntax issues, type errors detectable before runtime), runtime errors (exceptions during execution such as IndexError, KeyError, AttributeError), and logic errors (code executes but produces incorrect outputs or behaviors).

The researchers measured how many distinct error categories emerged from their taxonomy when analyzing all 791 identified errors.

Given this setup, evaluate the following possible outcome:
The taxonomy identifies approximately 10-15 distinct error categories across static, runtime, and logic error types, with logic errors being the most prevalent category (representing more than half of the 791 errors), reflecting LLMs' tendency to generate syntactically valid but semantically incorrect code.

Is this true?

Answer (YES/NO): NO